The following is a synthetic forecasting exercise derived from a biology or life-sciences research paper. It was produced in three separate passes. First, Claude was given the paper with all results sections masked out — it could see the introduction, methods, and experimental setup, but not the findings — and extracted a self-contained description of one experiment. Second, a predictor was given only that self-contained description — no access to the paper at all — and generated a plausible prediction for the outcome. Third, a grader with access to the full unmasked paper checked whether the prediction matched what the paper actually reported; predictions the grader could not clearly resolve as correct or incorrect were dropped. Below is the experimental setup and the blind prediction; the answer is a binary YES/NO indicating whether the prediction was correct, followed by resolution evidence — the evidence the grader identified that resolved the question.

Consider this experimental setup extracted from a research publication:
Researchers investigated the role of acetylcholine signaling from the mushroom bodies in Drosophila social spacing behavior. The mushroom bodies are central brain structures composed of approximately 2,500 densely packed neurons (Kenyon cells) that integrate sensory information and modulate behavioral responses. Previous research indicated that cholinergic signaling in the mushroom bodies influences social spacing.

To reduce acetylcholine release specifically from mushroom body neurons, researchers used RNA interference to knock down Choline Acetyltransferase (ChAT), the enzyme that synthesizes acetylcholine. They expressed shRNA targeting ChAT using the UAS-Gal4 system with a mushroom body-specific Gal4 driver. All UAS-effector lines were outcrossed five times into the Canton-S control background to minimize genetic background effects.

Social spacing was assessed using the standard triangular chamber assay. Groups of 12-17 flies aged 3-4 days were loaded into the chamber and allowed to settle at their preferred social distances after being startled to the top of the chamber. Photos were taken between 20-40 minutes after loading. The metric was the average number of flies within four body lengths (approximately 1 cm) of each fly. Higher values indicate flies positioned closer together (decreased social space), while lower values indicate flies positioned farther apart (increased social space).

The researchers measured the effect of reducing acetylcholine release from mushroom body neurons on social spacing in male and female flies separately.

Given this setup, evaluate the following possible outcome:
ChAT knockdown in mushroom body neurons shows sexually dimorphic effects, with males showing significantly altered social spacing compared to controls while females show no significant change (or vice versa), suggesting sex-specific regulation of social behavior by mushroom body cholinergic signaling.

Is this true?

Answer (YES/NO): YES